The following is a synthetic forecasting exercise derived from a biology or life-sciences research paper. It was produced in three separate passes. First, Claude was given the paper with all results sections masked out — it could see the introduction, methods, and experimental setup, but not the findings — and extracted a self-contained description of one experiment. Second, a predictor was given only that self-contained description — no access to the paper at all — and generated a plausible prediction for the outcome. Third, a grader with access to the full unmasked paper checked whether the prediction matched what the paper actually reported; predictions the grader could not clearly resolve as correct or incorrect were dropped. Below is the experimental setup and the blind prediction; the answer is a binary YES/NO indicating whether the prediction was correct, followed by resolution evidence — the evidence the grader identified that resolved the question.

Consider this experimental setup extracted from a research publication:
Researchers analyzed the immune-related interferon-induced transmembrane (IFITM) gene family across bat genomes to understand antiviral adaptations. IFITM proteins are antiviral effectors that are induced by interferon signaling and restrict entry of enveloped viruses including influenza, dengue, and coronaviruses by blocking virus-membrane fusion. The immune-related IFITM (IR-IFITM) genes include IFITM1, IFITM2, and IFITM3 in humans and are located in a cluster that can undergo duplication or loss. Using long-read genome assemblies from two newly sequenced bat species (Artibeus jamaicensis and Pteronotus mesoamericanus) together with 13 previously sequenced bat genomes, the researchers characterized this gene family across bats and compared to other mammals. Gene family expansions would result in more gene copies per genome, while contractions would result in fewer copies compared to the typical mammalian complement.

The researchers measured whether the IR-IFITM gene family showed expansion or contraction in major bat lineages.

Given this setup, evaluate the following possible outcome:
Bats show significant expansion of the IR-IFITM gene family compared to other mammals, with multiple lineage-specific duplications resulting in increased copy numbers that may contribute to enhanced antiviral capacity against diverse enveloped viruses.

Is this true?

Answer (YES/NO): NO